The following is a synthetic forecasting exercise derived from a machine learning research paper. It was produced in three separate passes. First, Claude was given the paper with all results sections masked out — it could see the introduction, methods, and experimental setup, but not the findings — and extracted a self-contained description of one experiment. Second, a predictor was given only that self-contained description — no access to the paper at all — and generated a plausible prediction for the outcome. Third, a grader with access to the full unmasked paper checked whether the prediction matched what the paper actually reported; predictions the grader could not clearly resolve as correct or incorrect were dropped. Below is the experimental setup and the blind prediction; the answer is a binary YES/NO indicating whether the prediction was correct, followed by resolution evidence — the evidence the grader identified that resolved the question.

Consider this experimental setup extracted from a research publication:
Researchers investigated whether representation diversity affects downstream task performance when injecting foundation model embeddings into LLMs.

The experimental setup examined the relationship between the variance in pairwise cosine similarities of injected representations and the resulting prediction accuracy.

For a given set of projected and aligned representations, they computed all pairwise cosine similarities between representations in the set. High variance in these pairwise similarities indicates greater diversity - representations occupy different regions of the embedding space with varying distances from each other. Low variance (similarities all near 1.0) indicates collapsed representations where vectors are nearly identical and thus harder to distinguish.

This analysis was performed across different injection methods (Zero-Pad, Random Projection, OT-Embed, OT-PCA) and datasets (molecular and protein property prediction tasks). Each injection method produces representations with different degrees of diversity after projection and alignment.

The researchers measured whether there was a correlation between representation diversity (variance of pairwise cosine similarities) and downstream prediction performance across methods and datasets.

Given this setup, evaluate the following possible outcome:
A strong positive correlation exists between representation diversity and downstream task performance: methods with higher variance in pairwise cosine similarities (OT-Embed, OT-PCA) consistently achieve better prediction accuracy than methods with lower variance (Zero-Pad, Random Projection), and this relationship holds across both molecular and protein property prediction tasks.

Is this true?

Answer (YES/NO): NO